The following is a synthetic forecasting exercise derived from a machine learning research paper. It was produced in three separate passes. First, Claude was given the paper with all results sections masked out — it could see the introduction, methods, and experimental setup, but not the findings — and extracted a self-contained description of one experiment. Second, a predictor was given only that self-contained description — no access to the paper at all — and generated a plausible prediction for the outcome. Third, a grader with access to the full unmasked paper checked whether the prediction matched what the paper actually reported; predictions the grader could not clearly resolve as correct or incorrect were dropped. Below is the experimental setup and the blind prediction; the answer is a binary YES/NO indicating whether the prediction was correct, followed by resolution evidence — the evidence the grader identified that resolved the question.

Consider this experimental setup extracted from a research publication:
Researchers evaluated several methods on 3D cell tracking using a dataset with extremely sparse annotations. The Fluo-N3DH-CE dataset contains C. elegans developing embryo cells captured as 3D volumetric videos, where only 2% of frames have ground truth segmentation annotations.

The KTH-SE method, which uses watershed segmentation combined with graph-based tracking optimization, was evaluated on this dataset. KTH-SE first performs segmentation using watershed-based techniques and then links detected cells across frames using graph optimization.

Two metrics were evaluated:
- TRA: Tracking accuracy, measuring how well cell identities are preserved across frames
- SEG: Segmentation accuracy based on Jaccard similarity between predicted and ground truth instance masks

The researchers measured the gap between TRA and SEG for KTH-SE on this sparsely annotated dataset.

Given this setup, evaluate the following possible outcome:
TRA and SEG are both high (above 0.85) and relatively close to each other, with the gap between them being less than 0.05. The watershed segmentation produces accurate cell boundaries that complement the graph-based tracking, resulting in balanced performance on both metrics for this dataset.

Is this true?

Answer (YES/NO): NO